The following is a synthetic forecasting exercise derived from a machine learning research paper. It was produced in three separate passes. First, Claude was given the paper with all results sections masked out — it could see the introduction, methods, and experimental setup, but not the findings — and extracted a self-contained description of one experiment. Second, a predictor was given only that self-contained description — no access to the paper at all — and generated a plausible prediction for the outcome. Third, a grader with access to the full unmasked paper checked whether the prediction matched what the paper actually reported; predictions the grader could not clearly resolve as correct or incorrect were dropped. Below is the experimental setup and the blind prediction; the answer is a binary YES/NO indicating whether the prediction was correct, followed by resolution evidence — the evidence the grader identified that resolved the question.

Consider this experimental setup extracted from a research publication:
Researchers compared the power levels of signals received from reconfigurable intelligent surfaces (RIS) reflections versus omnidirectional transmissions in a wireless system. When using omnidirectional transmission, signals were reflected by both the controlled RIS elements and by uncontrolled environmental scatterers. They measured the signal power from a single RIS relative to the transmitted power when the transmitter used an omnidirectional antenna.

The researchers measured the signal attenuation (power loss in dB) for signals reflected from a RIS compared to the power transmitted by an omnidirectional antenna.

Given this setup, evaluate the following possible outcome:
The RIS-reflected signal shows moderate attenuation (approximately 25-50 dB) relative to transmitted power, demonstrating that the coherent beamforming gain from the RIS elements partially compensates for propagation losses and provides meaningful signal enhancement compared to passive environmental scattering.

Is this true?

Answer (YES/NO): NO